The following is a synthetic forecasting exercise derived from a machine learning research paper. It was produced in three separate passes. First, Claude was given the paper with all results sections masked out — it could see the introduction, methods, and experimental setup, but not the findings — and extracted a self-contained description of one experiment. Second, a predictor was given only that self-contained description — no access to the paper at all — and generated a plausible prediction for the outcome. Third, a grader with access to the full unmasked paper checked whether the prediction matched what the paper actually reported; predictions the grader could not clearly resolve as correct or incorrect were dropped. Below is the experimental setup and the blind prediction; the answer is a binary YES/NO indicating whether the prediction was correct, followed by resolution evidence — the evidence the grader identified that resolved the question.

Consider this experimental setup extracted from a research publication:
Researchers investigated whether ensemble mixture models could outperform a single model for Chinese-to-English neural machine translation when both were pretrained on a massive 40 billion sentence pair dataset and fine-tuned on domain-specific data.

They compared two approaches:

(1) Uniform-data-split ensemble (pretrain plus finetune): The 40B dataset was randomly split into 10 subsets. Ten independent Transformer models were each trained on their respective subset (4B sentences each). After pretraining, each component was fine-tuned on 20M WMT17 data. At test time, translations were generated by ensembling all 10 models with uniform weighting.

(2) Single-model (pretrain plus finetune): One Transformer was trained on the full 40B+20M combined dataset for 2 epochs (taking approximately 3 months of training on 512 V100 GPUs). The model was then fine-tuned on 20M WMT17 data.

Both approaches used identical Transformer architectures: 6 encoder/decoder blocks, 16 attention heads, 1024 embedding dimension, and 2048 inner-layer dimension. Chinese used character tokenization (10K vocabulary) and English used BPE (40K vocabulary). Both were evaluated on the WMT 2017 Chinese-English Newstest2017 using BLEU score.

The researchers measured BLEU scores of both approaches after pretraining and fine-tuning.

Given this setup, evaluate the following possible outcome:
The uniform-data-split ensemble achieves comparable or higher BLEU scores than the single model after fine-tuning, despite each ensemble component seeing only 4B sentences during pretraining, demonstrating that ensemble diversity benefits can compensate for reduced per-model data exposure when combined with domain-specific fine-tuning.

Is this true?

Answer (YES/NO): YES